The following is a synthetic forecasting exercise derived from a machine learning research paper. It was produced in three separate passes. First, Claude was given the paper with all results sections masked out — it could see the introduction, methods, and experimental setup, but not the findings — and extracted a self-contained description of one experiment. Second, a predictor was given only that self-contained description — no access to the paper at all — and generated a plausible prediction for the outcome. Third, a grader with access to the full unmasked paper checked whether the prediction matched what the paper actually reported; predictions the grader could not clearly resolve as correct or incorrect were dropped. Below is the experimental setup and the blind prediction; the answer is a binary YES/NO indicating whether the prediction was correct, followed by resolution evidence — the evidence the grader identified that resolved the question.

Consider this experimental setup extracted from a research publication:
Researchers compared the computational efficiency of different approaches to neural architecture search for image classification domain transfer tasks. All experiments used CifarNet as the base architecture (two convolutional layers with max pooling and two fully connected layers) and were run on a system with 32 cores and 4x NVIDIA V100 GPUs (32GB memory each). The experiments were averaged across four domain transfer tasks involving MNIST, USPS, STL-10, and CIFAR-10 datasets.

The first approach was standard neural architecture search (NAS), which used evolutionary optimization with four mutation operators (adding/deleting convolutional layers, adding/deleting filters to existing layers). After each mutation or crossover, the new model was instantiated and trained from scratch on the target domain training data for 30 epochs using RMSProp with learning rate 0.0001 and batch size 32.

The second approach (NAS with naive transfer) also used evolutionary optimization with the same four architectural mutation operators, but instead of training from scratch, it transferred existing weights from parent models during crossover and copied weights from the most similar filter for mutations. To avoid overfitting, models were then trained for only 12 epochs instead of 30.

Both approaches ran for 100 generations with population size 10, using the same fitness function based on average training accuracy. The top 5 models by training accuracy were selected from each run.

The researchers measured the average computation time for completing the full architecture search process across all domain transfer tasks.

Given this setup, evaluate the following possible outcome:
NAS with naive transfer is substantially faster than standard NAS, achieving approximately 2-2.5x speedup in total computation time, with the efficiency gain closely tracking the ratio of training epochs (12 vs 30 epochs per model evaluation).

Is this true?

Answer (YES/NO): NO